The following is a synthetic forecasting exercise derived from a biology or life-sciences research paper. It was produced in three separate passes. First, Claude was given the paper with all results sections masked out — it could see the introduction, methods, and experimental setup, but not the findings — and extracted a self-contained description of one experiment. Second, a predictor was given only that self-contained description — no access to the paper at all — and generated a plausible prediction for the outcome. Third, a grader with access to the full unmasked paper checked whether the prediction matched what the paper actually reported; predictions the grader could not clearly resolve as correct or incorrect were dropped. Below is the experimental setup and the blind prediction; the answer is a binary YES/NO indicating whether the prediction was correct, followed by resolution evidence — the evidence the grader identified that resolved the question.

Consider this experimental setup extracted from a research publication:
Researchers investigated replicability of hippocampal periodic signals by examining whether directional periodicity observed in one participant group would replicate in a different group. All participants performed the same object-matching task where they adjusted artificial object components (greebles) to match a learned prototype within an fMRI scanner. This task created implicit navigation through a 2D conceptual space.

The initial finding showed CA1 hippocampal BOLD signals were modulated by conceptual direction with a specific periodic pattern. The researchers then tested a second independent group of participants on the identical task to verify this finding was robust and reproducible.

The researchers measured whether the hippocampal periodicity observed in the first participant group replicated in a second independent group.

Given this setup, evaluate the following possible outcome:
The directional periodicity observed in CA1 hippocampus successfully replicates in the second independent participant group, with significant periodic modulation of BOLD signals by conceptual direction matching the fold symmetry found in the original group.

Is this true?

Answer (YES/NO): YES